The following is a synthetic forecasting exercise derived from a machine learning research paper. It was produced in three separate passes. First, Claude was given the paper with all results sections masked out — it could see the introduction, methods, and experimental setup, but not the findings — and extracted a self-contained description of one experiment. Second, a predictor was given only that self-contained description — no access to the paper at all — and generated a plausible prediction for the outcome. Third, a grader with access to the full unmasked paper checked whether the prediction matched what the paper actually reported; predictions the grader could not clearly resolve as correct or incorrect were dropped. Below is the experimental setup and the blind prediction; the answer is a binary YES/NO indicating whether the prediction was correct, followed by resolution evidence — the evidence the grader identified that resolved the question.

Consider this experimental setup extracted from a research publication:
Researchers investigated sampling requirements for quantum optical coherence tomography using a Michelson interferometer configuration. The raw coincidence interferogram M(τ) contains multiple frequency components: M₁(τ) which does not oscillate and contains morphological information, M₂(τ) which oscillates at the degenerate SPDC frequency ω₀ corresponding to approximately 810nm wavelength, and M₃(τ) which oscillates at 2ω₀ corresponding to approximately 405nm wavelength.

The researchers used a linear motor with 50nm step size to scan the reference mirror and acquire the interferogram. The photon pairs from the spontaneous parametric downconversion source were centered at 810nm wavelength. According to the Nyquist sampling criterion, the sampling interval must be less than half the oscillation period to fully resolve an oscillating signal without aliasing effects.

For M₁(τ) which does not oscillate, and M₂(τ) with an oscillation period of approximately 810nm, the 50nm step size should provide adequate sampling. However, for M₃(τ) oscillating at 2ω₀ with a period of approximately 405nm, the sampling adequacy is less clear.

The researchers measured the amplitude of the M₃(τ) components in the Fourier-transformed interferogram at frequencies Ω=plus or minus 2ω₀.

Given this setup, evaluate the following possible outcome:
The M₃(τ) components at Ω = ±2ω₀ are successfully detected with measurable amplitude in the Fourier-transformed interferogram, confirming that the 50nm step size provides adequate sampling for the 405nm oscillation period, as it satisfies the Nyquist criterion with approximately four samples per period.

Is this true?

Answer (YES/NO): NO